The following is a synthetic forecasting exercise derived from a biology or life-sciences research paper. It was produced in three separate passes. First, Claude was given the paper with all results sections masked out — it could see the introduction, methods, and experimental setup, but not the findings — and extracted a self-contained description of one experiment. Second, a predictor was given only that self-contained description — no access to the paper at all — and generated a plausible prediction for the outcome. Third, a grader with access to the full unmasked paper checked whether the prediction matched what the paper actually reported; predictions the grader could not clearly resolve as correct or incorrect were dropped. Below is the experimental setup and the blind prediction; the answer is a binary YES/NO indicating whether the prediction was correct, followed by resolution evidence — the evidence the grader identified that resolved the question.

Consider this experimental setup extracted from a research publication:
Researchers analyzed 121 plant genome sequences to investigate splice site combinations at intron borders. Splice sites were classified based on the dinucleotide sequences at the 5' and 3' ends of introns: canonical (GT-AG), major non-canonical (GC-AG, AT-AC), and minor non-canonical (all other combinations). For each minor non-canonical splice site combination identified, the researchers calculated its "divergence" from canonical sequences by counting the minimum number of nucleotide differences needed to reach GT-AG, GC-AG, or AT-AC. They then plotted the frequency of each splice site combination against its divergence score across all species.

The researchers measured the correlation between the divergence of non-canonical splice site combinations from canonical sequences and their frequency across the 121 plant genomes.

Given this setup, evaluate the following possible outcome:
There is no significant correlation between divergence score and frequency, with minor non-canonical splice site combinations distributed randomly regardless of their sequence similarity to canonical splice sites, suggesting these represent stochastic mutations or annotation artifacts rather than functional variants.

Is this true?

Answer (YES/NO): NO